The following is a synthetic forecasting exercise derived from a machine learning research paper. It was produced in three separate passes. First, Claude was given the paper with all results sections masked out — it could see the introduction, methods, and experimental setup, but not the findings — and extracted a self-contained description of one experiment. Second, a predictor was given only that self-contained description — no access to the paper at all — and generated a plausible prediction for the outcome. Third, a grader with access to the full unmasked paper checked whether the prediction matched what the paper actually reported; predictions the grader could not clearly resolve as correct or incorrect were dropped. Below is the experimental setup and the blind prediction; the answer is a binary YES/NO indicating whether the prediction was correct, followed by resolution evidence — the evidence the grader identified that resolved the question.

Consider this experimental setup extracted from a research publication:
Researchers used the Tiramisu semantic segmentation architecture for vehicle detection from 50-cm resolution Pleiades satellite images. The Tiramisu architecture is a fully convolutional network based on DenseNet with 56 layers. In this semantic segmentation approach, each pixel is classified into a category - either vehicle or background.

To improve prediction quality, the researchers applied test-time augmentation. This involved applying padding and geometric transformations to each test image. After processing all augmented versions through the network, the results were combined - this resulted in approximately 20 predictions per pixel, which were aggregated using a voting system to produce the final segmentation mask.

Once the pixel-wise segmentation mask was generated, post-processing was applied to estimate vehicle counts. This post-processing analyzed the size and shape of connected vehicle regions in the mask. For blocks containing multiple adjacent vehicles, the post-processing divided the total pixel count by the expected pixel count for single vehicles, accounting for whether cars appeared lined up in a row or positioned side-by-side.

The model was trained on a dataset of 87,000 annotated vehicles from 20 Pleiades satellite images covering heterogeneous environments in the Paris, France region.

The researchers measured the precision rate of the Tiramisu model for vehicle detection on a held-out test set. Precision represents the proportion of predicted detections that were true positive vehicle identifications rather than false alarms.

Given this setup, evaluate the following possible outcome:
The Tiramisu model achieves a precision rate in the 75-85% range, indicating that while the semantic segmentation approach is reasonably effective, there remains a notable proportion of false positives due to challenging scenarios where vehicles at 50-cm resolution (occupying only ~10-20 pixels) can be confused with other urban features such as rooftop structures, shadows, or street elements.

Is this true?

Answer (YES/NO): NO